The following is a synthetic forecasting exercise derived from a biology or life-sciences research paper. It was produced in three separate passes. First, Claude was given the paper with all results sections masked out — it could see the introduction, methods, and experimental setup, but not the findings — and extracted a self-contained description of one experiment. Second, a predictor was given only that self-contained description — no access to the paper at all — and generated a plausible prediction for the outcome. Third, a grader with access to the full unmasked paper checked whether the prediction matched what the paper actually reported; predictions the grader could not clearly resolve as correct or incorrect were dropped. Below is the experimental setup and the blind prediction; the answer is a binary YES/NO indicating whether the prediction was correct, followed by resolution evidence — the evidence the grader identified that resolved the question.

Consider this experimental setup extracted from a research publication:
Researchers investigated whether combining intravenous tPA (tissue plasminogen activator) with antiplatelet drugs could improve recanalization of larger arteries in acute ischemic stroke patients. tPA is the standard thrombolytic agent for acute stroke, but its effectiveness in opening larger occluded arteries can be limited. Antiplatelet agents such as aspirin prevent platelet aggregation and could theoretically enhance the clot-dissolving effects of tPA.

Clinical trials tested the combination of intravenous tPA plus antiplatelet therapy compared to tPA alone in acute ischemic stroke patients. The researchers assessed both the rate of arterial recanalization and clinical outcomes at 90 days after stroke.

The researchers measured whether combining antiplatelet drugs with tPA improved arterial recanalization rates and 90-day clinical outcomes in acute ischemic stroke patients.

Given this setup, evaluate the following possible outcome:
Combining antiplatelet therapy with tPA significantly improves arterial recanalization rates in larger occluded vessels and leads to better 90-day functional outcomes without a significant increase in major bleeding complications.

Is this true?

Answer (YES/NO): NO